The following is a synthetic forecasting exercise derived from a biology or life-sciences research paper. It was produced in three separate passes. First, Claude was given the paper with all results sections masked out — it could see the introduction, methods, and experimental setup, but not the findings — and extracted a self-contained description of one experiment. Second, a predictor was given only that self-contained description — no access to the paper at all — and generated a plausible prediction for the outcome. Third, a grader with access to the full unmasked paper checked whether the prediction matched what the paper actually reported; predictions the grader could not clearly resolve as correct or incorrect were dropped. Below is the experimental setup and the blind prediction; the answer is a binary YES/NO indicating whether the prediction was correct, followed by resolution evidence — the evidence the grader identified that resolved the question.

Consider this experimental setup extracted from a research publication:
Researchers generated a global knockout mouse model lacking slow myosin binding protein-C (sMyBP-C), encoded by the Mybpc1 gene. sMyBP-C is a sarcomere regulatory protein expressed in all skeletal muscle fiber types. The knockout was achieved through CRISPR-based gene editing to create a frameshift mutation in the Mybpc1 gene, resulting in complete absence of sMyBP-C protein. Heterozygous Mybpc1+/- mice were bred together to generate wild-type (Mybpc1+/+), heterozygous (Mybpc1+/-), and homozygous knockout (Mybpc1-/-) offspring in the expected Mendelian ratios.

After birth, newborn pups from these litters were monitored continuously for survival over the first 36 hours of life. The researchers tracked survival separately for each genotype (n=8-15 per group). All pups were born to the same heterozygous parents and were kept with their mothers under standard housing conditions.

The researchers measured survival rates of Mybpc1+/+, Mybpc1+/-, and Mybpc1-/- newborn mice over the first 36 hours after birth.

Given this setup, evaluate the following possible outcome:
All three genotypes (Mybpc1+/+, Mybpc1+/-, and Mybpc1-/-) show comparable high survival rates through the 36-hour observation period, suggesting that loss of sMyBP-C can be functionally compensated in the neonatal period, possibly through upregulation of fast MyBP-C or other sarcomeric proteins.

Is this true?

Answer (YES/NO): NO